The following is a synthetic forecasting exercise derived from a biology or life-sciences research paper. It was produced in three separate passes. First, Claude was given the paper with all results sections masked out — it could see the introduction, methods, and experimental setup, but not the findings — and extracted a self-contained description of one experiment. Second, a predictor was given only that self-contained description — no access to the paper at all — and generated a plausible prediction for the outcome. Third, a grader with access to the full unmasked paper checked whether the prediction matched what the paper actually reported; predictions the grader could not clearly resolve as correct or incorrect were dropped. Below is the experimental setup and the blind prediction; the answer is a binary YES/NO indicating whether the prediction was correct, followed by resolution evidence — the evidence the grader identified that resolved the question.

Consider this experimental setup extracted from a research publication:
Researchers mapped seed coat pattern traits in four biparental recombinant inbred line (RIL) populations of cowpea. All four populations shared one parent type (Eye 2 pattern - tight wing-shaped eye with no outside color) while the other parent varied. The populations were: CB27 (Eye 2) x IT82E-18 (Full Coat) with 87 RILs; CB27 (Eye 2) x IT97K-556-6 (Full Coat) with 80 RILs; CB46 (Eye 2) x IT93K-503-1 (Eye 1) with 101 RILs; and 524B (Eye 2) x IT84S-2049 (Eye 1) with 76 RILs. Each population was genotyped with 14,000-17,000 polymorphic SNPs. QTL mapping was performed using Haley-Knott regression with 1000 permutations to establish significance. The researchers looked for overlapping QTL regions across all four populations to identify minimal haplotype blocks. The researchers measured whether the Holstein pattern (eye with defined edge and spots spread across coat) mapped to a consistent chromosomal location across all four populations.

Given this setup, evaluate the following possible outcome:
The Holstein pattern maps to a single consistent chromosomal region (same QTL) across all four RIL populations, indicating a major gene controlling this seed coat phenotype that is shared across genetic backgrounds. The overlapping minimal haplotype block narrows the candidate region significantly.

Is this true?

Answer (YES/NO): YES